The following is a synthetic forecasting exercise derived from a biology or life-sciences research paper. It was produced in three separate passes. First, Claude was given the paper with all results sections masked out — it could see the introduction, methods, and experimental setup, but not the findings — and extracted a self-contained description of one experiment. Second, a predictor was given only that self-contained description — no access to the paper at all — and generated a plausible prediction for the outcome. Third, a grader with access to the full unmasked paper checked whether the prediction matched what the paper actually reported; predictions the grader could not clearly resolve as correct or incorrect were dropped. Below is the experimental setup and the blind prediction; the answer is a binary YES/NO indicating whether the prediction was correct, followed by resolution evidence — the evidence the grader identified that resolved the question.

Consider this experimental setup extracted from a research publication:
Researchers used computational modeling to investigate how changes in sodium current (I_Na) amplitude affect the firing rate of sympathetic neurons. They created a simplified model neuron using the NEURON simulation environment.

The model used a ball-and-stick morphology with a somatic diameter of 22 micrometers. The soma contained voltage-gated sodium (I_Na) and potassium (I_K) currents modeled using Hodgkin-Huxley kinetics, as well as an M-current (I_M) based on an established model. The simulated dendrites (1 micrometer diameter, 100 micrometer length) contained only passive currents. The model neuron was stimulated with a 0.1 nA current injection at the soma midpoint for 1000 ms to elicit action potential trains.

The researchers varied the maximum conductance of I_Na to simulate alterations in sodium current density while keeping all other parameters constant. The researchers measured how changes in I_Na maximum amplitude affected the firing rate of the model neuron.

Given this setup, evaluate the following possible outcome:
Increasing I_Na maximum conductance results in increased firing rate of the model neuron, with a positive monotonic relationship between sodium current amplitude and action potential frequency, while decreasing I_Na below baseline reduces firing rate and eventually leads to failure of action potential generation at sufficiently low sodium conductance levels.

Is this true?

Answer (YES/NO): YES